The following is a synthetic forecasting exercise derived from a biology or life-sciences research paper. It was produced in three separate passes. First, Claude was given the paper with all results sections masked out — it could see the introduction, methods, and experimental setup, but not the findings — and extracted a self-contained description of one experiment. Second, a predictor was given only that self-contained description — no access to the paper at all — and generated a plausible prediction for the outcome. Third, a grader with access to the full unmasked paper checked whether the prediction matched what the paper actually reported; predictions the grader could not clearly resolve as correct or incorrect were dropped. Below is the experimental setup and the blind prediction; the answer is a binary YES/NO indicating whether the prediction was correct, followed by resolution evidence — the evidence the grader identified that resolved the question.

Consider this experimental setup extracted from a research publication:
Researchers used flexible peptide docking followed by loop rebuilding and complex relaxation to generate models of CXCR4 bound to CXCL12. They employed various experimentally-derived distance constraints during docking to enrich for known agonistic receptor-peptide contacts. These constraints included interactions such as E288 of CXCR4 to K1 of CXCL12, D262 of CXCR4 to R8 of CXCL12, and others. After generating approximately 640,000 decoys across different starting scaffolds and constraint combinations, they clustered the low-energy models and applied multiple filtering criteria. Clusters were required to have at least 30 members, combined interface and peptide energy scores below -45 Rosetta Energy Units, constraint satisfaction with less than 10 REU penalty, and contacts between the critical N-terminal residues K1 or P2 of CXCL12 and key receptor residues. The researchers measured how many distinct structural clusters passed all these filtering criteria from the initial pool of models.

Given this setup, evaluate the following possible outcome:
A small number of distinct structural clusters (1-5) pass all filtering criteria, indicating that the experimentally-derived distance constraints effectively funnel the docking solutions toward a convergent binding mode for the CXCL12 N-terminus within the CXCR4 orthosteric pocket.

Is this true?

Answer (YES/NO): NO